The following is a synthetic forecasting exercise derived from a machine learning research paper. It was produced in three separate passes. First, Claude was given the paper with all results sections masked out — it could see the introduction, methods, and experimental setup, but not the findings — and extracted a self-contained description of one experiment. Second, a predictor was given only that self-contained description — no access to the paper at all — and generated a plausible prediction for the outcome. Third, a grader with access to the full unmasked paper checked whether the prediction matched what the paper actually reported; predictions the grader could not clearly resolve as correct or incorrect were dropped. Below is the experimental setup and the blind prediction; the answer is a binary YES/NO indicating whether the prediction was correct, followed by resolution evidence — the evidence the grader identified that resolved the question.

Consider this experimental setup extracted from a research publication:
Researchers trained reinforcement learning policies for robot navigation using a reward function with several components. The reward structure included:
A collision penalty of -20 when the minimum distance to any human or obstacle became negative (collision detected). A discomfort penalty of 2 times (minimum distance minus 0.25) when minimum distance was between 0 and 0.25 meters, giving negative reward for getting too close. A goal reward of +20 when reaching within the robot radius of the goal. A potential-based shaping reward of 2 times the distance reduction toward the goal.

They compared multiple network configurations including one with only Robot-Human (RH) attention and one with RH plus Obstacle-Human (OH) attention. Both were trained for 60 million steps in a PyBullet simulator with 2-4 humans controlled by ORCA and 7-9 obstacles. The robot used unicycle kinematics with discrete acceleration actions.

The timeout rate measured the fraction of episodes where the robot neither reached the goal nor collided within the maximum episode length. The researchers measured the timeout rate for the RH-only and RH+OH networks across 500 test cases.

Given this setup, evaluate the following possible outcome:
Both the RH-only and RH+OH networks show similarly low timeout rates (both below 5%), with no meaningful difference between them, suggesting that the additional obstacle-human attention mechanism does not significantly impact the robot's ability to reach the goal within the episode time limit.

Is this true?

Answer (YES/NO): NO